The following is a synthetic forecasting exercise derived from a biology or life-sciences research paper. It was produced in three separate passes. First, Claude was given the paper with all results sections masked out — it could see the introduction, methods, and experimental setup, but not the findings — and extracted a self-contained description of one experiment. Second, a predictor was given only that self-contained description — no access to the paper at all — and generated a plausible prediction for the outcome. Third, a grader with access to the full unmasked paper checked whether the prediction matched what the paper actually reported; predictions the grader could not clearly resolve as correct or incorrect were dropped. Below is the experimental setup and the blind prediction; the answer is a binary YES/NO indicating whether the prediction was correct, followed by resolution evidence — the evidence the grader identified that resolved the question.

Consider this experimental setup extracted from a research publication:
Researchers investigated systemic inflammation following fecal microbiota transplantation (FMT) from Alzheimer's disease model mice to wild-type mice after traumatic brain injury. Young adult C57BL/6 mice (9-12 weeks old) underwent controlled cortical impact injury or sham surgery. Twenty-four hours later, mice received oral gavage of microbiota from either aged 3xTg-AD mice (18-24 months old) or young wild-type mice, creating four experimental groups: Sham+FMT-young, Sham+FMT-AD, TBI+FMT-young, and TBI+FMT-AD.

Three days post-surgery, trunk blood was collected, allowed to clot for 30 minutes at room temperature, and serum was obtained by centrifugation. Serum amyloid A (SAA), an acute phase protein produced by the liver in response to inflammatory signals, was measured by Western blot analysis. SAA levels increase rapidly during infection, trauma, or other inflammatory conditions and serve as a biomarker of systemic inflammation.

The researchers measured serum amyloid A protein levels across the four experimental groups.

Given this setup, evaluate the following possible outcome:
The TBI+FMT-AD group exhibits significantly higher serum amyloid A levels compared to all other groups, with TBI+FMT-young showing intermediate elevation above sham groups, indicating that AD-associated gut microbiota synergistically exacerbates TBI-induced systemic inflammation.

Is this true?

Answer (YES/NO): NO